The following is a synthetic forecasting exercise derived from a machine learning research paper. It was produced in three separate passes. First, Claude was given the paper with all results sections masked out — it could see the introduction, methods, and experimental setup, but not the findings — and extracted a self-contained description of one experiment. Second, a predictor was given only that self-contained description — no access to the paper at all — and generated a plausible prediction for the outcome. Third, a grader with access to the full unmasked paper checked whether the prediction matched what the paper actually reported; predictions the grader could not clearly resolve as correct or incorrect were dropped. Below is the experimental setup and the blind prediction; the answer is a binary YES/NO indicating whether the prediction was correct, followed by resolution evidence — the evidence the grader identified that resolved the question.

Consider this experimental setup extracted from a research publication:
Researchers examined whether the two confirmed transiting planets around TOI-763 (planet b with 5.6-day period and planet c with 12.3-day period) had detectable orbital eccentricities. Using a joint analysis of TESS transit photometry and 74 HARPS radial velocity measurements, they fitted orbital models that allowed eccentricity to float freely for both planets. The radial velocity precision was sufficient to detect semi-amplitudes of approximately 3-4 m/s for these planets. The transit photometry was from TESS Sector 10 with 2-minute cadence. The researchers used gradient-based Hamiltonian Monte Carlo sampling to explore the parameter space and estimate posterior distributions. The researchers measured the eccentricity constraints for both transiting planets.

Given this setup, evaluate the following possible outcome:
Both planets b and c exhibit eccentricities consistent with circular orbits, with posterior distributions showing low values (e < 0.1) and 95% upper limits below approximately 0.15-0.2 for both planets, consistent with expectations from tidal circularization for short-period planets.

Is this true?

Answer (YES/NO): YES